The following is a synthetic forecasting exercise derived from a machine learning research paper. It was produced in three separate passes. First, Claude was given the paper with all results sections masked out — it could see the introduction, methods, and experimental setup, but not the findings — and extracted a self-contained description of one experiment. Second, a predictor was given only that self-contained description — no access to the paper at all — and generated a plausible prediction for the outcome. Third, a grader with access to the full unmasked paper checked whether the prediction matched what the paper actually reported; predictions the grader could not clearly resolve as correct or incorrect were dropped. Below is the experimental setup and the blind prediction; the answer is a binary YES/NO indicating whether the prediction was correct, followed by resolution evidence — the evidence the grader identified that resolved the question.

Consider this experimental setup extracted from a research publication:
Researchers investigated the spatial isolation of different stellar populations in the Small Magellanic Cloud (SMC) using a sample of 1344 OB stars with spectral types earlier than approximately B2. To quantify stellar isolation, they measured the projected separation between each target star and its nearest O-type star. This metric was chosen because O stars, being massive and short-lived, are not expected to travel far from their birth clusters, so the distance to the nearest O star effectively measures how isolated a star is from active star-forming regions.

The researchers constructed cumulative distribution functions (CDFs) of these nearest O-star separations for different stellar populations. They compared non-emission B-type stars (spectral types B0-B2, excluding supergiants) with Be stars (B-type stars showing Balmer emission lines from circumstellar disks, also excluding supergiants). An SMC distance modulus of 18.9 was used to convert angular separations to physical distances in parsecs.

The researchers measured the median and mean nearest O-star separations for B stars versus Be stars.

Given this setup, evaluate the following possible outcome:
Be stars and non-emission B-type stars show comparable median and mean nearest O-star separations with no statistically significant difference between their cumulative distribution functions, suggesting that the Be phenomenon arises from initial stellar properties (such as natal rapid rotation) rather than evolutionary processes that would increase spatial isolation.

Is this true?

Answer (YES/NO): NO